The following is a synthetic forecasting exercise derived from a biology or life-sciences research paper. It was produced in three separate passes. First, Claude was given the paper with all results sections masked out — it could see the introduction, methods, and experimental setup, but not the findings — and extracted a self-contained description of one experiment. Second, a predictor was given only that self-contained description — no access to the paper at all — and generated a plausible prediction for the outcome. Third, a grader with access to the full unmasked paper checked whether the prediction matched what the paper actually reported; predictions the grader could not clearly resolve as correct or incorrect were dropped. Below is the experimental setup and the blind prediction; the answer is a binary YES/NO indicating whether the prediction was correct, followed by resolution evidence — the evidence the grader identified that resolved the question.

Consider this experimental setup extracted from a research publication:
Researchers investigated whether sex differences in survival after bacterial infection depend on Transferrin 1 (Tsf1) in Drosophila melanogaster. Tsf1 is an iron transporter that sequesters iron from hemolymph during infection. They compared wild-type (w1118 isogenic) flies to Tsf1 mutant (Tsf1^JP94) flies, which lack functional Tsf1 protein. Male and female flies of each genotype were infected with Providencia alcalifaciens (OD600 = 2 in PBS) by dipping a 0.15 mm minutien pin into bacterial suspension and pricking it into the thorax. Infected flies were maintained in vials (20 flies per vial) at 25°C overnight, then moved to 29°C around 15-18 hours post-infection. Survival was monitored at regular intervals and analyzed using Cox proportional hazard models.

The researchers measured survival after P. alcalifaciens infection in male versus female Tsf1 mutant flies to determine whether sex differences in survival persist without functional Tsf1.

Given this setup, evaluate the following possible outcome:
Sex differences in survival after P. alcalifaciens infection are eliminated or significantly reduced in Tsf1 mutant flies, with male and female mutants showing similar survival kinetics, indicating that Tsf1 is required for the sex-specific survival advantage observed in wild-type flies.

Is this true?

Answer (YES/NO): YES